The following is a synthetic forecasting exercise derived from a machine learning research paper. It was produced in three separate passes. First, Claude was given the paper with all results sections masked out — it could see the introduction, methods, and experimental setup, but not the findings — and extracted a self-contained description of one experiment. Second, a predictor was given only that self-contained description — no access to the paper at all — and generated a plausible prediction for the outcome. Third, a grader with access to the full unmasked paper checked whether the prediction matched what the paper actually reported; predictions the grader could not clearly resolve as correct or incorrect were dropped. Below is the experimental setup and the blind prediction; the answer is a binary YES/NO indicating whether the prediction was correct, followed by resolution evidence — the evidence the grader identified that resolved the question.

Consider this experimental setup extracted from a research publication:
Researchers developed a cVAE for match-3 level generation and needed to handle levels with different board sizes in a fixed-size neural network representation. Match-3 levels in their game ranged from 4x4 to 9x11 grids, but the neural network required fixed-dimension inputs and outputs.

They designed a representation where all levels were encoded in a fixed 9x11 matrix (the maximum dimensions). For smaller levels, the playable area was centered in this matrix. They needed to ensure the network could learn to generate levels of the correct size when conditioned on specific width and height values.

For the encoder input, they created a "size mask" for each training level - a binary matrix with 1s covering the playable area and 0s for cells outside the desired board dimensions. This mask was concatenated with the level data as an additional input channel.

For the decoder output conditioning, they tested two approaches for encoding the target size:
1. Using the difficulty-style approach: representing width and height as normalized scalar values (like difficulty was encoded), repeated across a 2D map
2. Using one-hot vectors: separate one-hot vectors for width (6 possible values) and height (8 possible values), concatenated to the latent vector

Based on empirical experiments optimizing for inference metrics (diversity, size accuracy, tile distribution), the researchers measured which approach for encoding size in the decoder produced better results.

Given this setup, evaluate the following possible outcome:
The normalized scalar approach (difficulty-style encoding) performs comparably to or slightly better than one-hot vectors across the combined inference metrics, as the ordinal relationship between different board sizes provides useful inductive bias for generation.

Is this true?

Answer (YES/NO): NO